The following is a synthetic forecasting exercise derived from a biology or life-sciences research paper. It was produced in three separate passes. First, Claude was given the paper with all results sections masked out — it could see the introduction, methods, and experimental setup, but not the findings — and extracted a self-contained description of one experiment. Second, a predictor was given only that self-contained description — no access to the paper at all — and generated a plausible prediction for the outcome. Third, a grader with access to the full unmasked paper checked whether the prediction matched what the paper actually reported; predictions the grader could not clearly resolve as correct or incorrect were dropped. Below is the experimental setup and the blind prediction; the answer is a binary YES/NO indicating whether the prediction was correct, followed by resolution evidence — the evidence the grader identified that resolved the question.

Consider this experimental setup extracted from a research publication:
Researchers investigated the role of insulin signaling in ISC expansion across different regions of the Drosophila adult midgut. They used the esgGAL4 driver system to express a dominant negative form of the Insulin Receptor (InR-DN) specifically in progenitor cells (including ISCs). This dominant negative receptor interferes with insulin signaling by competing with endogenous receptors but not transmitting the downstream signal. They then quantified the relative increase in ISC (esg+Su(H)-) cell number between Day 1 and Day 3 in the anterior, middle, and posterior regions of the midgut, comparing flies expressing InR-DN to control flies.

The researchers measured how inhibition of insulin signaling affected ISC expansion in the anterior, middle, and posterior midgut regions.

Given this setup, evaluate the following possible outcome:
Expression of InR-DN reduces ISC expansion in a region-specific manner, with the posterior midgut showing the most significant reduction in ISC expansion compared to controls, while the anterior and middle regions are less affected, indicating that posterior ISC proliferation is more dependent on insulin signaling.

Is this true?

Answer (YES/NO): YES